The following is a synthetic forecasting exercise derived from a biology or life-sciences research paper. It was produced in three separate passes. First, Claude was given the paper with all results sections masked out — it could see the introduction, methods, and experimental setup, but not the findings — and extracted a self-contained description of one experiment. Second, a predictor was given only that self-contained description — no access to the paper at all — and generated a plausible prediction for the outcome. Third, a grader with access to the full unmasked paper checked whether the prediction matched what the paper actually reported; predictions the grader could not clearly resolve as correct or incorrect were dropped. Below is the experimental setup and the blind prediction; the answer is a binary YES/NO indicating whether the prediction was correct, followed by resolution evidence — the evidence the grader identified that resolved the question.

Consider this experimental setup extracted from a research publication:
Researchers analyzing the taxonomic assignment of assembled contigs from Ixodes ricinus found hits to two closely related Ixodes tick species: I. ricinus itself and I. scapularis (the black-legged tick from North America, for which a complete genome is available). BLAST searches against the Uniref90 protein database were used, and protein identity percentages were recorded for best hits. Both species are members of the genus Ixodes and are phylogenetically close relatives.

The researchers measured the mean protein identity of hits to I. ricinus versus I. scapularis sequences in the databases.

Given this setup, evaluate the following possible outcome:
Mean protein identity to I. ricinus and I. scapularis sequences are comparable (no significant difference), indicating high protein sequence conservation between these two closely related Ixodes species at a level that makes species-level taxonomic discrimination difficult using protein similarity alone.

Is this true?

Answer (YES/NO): NO